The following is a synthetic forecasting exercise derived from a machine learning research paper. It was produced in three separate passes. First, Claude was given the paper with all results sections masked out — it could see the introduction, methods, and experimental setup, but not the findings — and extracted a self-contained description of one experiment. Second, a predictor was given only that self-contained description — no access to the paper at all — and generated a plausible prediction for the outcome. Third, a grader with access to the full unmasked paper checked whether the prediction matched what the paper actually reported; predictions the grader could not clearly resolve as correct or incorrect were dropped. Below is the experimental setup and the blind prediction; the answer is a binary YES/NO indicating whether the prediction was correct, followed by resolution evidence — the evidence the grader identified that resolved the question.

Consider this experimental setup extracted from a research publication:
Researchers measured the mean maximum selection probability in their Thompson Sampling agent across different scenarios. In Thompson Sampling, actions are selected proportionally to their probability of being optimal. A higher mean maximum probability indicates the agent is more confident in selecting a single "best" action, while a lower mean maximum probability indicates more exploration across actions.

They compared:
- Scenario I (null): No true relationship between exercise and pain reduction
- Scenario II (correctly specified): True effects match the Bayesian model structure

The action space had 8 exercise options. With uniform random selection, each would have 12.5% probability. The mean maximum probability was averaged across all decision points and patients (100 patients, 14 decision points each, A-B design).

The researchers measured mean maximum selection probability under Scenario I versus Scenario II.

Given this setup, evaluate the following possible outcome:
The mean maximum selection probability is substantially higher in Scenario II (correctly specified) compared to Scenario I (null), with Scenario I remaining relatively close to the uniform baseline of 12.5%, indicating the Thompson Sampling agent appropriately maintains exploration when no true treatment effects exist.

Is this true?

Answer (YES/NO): NO